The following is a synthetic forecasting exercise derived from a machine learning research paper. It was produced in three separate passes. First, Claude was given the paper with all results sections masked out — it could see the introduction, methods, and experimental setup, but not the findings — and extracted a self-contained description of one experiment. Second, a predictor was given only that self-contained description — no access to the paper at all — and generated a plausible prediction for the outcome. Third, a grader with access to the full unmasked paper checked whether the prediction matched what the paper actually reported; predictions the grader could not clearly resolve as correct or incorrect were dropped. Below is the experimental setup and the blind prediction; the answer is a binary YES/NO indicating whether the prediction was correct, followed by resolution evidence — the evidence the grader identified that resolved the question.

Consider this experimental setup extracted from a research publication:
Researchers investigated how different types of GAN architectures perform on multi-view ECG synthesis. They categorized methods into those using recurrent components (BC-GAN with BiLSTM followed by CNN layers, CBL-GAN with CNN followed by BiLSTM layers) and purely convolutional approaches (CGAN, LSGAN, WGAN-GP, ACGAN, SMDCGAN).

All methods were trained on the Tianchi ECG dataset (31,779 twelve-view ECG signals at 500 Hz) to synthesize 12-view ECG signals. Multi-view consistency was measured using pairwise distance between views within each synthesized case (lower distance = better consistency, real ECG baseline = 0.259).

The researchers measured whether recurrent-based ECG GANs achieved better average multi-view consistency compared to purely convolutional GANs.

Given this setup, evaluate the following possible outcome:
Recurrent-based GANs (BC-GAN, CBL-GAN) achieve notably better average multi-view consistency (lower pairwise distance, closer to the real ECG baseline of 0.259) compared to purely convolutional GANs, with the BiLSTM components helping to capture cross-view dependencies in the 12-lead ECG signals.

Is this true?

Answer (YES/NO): NO